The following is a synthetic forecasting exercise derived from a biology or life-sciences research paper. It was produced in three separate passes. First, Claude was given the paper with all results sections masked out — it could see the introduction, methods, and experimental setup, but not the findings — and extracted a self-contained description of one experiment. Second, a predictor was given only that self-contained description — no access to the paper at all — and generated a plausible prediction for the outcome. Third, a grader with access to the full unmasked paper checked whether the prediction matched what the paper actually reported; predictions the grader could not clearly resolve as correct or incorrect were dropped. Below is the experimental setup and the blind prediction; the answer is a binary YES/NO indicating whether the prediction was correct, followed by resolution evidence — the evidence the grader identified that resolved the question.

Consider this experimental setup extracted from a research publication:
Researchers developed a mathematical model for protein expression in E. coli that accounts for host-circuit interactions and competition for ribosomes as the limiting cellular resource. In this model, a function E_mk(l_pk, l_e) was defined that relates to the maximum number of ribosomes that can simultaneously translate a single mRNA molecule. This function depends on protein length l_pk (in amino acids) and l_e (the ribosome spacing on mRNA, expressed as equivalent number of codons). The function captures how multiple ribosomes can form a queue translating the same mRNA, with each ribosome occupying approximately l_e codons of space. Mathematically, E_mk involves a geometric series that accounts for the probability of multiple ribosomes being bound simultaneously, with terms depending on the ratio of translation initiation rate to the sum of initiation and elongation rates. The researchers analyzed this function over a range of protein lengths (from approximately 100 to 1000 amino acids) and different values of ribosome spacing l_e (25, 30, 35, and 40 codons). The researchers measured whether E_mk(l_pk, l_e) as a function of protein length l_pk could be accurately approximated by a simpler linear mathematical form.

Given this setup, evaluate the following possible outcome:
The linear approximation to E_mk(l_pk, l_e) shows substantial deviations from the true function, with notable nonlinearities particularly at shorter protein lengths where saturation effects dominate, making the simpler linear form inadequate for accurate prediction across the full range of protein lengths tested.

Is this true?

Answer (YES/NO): NO